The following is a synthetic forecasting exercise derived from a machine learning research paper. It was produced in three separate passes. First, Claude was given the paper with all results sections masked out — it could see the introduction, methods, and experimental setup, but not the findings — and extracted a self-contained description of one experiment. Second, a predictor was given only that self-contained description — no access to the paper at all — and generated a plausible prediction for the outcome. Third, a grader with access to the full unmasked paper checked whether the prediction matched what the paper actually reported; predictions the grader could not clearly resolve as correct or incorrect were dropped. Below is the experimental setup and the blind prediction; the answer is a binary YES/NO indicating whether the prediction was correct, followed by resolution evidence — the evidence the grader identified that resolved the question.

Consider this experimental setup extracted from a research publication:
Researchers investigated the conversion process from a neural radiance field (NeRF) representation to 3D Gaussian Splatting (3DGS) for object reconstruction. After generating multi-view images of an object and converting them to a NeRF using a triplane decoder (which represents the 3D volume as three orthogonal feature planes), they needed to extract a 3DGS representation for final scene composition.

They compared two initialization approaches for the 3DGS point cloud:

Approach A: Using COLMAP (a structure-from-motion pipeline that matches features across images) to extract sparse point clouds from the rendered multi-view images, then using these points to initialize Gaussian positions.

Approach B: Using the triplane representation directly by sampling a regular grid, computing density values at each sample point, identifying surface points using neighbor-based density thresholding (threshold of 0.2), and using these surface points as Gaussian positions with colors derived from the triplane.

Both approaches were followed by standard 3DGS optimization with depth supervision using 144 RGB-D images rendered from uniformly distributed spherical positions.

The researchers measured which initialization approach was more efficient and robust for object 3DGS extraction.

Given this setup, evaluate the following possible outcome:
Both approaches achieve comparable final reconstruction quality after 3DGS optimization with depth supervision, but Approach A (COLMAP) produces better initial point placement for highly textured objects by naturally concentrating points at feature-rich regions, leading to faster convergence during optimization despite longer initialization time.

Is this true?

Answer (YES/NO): NO